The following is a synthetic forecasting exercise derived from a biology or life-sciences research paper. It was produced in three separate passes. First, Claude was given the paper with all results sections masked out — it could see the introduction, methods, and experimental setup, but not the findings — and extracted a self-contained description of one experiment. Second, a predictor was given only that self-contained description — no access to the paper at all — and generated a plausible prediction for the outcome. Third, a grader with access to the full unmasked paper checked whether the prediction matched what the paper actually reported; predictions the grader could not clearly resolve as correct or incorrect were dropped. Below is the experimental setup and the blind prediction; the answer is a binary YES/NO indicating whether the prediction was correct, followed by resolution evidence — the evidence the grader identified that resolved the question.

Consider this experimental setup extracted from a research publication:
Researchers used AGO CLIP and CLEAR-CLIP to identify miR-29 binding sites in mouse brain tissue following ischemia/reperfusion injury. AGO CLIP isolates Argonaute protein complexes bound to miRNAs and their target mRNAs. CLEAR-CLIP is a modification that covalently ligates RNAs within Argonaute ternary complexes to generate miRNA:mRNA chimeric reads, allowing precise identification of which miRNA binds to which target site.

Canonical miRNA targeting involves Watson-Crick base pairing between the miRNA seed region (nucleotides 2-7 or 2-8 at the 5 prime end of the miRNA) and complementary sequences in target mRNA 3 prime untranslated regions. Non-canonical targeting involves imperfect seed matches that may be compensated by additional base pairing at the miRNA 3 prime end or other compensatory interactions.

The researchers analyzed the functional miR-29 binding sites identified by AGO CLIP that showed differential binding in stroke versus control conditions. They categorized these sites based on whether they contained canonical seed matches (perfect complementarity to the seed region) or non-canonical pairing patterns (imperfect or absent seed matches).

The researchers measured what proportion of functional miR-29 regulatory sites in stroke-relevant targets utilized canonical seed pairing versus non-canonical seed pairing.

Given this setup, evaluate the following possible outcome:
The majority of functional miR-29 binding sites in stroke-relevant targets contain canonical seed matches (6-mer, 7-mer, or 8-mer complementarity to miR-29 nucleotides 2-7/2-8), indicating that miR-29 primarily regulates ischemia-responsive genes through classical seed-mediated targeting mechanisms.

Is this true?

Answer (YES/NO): NO